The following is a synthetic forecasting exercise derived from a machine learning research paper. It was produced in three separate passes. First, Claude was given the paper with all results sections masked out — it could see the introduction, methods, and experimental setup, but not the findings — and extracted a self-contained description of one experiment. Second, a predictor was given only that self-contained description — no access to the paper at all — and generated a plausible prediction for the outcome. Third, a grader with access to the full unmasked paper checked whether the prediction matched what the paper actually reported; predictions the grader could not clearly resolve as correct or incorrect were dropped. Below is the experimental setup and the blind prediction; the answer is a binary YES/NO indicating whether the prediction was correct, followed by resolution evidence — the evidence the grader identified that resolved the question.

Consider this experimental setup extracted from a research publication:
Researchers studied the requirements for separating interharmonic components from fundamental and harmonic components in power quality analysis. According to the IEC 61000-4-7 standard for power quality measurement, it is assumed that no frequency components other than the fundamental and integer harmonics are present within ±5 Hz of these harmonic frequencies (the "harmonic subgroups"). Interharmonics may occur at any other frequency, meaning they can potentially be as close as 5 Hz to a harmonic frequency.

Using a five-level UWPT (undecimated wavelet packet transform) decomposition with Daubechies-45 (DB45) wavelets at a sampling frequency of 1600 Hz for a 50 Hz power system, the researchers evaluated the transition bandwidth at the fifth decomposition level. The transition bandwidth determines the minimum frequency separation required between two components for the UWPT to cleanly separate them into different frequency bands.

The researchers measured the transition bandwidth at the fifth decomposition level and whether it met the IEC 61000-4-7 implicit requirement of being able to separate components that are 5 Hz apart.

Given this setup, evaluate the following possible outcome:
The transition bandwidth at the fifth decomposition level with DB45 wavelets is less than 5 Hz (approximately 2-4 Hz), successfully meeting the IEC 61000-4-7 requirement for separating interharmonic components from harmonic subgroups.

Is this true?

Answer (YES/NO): NO